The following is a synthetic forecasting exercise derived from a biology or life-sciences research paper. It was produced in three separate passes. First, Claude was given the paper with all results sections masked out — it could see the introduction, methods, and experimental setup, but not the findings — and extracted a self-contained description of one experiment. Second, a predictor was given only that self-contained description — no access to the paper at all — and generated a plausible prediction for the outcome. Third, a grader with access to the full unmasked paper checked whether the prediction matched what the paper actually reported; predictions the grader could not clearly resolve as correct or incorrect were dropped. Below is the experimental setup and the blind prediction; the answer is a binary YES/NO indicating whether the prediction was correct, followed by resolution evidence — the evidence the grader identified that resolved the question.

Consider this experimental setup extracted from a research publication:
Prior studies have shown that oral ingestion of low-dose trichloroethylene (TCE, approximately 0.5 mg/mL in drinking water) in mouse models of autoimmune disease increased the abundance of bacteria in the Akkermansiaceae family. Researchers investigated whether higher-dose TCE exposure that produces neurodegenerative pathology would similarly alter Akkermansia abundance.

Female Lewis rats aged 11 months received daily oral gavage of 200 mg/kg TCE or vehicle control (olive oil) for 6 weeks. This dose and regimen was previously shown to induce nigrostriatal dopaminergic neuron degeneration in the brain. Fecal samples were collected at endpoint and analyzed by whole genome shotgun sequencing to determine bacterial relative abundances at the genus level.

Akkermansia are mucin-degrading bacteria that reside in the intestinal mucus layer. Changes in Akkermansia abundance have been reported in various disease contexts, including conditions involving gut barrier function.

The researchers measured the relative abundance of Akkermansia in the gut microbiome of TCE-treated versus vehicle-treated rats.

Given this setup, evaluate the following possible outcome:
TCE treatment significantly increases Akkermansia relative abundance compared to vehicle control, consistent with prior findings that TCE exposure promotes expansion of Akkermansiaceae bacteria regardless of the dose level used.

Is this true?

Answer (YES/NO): NO